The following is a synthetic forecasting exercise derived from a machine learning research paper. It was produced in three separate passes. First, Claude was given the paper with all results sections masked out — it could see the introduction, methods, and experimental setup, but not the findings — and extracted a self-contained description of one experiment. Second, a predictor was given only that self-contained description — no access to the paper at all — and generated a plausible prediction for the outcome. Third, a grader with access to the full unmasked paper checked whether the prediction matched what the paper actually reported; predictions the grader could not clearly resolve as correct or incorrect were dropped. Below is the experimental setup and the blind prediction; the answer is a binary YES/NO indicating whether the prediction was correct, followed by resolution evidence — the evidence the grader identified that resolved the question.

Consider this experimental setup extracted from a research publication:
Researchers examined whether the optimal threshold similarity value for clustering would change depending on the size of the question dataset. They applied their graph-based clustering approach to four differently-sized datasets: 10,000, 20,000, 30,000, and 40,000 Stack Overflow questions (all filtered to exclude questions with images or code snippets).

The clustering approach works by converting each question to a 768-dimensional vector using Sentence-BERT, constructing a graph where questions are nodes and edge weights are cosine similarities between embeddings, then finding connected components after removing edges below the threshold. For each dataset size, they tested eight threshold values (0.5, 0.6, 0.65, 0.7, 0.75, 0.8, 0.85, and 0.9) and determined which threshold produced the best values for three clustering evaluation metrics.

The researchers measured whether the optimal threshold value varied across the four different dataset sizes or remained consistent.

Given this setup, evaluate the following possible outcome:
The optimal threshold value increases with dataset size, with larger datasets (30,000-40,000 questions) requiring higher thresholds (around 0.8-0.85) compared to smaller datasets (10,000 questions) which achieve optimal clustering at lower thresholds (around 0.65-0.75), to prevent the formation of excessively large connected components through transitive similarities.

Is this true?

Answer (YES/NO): NO